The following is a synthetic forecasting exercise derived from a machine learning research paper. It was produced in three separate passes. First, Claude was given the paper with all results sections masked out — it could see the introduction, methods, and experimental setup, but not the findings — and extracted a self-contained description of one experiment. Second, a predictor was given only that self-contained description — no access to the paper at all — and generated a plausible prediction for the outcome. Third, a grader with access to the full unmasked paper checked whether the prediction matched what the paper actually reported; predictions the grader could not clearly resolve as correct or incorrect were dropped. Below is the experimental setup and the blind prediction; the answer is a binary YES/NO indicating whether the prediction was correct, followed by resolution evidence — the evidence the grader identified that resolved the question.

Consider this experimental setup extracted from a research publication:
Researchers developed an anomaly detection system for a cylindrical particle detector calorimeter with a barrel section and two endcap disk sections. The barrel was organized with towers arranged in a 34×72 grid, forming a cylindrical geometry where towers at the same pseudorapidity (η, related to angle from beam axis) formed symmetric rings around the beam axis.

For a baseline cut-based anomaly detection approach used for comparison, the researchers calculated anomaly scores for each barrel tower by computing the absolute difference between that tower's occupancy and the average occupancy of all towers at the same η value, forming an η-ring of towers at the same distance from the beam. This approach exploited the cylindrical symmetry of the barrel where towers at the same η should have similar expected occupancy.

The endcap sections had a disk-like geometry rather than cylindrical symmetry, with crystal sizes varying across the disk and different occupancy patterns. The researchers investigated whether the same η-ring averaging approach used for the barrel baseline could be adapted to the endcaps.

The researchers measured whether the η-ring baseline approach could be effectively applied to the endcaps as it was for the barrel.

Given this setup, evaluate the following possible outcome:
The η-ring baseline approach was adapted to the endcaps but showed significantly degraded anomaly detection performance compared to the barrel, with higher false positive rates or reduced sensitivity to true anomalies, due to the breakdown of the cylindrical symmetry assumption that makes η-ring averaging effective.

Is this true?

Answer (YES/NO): NO